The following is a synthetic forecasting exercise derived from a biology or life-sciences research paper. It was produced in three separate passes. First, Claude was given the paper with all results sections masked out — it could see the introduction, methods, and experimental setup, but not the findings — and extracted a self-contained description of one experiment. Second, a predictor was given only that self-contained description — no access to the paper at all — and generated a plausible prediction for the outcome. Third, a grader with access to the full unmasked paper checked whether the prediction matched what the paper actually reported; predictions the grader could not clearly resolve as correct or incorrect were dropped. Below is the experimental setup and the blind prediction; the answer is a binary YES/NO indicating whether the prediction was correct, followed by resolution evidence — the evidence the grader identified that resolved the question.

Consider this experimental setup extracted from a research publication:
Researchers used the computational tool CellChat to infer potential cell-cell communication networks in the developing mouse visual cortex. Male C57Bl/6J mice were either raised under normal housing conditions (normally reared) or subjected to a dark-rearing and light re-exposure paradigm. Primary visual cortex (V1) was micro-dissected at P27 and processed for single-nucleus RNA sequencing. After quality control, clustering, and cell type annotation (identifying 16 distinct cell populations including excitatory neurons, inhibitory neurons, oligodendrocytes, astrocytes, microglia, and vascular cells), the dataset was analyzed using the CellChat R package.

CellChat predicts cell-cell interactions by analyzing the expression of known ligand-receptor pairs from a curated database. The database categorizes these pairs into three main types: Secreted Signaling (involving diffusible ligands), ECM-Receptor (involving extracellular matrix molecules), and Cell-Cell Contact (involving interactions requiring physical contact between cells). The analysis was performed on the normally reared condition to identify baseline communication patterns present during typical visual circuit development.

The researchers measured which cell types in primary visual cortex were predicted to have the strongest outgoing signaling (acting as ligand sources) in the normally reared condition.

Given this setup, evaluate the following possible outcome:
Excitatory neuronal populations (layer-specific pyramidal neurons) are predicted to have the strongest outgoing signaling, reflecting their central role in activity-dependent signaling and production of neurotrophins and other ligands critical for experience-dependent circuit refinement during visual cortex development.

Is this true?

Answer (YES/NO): YES